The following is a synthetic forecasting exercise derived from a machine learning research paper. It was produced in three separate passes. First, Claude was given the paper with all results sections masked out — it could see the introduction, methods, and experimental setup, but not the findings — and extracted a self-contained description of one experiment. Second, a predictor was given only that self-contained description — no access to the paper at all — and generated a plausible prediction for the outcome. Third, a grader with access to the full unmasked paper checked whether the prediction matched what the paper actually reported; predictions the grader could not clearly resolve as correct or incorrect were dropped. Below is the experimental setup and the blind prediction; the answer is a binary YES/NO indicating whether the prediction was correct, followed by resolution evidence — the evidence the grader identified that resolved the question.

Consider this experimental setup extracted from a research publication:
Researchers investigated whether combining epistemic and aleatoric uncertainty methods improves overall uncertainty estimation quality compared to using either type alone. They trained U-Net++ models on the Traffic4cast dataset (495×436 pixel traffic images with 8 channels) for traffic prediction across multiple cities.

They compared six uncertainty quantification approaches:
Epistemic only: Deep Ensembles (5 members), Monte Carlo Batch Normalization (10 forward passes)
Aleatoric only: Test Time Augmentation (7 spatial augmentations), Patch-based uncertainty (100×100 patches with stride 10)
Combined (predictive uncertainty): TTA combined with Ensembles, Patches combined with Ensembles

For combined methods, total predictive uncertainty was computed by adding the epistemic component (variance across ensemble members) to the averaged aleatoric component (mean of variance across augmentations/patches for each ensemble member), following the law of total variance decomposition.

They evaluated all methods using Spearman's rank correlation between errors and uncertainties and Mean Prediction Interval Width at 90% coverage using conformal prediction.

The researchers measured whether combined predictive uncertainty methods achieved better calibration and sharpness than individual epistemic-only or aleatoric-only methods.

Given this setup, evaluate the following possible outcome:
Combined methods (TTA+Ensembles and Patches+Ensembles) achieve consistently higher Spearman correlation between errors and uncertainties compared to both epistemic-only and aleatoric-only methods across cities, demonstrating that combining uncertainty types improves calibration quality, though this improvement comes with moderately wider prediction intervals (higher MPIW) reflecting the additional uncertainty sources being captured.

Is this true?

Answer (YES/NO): NO